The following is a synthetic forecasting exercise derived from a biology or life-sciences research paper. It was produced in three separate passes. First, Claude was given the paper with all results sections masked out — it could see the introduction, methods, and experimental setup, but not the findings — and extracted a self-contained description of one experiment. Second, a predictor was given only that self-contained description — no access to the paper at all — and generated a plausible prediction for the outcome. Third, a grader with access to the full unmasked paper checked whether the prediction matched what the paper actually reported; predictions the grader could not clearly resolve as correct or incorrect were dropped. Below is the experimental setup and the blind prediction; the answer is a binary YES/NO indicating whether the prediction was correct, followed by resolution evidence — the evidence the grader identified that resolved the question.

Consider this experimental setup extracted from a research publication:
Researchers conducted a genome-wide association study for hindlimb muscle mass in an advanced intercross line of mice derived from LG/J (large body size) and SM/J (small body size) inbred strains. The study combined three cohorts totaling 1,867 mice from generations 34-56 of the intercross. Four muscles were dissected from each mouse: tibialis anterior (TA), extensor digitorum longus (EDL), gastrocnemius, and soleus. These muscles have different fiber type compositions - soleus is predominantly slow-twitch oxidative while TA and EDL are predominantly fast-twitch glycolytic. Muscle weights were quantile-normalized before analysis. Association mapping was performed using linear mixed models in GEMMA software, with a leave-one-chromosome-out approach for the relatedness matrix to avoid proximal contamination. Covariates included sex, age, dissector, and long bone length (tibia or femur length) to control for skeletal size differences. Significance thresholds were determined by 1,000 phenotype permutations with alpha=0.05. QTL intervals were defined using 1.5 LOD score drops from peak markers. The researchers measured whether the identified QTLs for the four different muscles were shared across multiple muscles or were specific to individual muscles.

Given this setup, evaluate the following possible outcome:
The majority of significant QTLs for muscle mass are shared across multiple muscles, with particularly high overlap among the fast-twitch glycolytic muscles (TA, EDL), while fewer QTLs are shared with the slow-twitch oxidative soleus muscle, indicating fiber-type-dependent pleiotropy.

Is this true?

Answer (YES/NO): NO